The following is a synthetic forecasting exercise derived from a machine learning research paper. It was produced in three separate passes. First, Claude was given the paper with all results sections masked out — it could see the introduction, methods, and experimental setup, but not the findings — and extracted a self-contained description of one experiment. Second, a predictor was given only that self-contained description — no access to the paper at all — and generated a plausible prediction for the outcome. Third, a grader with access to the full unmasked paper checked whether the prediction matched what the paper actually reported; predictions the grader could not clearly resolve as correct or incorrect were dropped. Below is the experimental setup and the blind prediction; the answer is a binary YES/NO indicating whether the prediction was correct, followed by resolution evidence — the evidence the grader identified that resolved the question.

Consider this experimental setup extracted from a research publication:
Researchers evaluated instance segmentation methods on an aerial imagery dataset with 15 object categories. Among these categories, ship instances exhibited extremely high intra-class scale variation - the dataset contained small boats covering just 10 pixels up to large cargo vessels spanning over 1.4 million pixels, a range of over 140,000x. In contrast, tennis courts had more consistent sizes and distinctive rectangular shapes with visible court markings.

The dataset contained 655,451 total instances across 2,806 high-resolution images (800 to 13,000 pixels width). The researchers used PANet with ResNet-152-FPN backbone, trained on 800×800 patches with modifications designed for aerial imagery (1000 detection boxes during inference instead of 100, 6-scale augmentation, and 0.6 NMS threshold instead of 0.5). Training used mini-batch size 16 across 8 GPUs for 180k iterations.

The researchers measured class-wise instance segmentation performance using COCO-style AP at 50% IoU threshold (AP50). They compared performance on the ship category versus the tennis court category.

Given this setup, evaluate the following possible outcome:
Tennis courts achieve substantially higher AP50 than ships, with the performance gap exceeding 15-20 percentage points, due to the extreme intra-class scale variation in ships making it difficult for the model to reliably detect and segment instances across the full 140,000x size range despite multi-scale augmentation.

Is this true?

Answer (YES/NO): YES